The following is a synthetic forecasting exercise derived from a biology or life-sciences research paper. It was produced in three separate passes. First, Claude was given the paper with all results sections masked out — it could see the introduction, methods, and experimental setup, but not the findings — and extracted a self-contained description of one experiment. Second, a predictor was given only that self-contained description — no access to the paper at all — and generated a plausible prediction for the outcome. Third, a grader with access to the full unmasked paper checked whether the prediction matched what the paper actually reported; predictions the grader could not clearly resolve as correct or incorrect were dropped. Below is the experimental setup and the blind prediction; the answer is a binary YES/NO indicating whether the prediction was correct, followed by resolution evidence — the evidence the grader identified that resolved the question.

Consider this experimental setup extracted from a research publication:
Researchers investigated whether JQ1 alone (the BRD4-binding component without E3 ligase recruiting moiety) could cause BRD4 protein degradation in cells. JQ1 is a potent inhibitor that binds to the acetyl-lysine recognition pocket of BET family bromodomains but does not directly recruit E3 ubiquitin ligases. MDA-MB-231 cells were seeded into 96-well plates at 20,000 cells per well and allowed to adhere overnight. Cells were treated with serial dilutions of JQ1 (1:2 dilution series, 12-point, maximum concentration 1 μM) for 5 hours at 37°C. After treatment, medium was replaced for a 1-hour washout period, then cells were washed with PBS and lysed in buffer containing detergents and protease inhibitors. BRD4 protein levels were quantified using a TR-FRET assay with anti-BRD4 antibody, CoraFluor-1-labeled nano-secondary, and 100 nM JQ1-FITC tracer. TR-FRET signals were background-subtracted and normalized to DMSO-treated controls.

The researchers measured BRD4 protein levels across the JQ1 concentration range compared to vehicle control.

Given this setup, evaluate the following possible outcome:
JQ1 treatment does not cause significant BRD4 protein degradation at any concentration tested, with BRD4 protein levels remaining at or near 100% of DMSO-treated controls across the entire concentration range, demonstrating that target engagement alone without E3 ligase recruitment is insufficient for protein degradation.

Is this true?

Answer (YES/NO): YES